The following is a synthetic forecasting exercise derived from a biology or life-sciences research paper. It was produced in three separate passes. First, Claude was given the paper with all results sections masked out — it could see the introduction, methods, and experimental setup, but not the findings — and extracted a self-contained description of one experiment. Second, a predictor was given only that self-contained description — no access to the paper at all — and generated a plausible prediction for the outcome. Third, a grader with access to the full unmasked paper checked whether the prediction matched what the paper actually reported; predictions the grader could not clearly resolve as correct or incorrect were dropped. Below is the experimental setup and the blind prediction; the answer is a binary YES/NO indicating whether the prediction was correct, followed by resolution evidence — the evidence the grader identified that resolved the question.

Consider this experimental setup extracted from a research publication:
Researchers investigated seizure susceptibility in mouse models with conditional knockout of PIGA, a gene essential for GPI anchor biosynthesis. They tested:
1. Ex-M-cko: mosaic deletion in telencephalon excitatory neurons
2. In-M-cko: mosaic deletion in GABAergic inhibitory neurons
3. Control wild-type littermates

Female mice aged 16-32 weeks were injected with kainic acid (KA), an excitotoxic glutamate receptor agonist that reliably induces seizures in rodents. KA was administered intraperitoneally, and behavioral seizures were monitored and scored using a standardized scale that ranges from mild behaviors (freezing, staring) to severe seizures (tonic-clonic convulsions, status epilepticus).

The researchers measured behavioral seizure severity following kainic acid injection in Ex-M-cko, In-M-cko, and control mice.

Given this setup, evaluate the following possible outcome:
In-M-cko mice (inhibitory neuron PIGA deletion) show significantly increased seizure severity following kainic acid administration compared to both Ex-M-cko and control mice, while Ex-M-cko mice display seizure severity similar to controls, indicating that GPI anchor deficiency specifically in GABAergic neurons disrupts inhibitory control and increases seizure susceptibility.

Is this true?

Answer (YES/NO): NO